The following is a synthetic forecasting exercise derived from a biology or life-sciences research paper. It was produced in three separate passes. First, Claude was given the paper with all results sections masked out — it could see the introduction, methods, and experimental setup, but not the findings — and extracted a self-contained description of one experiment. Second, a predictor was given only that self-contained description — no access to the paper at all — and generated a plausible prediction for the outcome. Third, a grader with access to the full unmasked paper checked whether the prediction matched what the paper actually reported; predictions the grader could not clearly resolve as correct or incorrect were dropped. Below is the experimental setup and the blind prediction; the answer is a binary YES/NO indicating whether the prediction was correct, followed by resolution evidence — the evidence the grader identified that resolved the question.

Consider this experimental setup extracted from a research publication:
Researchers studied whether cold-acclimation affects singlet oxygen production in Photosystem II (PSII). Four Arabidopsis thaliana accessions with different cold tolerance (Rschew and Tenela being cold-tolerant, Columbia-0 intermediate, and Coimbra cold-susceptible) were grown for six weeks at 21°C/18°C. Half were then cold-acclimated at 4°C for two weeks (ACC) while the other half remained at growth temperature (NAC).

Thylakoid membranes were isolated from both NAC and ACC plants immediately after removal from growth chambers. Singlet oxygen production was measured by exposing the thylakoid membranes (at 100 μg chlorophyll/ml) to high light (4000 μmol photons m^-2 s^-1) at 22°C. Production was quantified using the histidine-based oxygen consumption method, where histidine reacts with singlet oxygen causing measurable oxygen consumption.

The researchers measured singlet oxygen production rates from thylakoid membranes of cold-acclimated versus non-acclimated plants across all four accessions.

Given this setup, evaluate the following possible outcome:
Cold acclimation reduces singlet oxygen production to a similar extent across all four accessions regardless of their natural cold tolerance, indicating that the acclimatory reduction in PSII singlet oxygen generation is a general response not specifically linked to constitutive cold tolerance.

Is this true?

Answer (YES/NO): NO